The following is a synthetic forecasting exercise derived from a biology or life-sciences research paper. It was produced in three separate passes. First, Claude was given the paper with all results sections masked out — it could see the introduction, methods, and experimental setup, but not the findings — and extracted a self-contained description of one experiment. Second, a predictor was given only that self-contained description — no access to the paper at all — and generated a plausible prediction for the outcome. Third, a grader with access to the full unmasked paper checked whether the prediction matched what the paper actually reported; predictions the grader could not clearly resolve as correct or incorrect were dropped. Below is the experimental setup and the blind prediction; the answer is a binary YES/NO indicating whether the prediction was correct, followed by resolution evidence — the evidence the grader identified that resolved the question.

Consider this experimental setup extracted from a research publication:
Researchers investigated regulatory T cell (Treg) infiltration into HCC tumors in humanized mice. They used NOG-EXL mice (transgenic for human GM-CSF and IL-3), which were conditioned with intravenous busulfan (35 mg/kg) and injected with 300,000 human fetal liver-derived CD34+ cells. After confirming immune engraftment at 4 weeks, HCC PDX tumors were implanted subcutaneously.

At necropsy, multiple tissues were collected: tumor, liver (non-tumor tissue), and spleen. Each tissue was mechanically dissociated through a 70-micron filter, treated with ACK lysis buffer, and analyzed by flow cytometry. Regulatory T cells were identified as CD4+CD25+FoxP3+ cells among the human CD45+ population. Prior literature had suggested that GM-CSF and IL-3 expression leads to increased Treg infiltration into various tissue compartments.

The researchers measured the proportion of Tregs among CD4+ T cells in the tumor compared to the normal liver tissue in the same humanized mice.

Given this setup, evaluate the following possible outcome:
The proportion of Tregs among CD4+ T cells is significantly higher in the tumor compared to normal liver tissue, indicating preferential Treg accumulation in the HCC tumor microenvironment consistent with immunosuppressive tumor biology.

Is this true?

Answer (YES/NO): YES